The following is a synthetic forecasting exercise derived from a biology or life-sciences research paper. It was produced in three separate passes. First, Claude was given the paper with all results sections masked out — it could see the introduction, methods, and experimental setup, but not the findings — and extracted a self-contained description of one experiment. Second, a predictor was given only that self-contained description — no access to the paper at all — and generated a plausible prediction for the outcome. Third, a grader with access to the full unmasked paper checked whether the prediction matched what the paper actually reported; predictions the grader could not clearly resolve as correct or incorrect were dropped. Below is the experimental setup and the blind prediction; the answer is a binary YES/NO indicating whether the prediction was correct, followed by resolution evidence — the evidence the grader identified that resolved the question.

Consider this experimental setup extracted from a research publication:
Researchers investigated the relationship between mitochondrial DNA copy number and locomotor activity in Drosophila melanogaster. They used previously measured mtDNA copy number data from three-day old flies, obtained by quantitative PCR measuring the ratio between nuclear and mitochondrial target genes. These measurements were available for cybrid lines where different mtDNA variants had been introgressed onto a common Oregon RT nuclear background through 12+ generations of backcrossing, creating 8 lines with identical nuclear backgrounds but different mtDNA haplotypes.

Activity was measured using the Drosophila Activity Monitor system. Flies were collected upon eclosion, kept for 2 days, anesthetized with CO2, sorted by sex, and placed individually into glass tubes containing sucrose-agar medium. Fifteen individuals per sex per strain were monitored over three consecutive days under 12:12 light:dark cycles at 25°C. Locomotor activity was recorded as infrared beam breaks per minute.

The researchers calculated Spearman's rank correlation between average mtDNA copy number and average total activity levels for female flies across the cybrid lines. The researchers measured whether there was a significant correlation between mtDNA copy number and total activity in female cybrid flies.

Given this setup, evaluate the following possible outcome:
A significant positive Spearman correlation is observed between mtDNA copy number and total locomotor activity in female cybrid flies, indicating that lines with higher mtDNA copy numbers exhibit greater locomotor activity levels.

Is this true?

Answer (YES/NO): NO